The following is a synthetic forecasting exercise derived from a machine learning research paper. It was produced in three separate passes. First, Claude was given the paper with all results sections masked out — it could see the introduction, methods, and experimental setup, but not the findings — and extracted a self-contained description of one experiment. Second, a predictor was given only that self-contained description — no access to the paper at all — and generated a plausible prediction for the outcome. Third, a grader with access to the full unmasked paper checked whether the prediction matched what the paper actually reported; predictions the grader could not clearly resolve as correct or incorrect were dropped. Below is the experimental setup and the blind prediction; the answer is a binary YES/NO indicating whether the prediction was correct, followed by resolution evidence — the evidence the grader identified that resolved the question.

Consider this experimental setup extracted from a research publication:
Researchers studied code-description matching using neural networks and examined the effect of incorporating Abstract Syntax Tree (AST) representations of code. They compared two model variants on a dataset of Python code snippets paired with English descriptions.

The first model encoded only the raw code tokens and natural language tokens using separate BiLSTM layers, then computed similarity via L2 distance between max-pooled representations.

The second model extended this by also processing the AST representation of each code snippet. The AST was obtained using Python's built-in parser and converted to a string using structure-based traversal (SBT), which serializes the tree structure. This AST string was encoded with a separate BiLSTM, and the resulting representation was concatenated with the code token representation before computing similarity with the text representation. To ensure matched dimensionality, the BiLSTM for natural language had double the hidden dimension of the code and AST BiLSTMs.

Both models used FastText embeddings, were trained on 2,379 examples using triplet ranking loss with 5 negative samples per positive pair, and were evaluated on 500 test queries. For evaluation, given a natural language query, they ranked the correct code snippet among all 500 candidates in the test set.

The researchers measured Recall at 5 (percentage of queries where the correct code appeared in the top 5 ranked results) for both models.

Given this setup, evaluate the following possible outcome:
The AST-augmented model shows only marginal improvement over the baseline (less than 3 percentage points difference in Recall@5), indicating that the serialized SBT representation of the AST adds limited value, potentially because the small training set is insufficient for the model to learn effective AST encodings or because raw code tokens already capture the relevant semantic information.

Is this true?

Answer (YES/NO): NO